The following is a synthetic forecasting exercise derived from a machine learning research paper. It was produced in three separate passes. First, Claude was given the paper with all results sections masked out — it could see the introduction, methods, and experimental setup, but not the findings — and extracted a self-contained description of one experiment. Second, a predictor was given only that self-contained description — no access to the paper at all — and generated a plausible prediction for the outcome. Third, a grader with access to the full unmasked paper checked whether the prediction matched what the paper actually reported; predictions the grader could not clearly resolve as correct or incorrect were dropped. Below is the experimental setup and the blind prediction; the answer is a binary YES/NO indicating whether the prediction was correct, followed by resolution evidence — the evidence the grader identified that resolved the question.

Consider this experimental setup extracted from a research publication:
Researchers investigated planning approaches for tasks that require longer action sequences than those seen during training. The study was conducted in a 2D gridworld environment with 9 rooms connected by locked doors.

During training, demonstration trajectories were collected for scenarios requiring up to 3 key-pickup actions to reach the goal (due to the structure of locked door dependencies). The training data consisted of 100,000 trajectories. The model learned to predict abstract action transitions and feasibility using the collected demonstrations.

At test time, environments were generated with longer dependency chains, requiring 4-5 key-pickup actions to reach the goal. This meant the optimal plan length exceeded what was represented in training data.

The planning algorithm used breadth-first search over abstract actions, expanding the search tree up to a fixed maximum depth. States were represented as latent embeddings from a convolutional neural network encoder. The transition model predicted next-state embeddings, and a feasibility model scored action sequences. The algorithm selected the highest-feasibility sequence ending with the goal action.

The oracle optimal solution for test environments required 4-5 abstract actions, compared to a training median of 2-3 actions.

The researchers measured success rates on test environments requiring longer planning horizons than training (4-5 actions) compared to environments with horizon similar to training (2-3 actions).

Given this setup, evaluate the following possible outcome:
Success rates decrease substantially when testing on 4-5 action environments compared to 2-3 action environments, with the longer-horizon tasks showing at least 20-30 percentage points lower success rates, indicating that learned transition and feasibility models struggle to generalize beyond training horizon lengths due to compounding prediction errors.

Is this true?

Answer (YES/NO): NO